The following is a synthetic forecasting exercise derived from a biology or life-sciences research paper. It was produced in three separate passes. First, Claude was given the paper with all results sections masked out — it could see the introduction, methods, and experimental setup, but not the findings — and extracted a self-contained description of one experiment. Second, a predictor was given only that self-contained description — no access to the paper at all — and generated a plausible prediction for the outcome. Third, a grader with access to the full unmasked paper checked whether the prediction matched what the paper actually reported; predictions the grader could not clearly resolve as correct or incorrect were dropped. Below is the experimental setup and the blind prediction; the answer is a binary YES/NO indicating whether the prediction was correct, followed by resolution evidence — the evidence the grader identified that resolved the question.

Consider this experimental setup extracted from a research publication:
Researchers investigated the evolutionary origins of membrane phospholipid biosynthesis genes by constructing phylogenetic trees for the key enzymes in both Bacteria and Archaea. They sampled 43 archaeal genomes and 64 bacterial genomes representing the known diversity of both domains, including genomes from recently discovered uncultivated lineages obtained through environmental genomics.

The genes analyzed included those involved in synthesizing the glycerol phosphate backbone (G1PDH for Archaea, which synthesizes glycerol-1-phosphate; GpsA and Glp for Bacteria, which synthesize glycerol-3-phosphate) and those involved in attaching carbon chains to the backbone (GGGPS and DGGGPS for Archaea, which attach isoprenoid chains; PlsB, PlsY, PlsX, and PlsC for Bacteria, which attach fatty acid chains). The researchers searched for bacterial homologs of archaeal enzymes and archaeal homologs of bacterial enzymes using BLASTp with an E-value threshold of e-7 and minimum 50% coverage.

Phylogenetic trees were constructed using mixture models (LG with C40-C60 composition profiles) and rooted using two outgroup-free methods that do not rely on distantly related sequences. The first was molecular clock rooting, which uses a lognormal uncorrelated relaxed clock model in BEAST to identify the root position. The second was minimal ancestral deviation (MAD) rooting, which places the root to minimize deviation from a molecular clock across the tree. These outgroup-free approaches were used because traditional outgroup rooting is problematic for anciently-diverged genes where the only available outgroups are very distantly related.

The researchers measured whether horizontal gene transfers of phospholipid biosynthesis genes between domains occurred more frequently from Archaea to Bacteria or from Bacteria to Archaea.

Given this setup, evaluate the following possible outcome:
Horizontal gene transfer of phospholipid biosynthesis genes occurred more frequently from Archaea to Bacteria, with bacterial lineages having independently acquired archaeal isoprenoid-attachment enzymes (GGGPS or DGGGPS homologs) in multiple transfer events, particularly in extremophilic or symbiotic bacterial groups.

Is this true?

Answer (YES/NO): NO